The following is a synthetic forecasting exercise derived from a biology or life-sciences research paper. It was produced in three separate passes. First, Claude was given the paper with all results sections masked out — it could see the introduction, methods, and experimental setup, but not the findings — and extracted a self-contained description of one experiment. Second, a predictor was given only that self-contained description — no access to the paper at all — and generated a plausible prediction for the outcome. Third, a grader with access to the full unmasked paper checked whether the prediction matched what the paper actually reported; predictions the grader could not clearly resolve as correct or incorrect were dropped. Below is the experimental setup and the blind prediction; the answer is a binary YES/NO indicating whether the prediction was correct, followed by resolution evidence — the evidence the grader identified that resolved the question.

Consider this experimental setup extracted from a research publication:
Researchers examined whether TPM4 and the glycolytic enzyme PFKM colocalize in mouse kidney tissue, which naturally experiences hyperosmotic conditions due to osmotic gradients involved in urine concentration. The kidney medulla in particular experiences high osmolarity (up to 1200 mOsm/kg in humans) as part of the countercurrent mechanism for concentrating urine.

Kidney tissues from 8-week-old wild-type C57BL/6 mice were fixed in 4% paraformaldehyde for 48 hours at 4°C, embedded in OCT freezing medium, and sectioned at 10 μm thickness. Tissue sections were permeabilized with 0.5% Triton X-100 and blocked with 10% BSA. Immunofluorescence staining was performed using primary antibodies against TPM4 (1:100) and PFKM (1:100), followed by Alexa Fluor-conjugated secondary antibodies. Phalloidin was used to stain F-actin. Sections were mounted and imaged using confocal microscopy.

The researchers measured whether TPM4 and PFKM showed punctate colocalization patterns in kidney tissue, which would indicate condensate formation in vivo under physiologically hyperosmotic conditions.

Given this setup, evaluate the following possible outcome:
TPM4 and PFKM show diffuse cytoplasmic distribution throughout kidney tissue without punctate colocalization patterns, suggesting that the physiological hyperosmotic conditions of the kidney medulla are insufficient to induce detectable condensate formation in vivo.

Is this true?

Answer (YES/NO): NO